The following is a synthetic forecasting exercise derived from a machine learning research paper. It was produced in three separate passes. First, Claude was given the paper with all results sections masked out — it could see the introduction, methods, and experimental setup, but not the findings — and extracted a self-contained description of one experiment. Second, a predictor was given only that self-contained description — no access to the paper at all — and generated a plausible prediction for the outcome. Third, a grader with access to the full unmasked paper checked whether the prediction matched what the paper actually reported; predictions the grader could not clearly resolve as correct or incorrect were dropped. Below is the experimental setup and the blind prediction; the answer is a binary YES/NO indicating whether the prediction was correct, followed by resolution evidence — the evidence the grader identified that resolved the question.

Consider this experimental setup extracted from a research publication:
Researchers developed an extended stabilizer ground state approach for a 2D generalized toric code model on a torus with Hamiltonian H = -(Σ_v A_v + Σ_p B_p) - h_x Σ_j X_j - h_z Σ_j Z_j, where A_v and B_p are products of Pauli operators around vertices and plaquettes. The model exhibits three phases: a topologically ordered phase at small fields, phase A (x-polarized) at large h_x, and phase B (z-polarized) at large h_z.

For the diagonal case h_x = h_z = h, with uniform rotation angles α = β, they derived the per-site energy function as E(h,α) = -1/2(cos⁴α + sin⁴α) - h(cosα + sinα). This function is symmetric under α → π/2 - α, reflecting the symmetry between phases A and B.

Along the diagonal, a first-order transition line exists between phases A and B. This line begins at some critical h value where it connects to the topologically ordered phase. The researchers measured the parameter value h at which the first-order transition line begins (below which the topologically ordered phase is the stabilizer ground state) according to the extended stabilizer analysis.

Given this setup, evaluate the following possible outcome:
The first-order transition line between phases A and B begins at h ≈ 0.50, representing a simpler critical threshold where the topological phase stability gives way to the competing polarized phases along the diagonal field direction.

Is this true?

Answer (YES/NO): NO